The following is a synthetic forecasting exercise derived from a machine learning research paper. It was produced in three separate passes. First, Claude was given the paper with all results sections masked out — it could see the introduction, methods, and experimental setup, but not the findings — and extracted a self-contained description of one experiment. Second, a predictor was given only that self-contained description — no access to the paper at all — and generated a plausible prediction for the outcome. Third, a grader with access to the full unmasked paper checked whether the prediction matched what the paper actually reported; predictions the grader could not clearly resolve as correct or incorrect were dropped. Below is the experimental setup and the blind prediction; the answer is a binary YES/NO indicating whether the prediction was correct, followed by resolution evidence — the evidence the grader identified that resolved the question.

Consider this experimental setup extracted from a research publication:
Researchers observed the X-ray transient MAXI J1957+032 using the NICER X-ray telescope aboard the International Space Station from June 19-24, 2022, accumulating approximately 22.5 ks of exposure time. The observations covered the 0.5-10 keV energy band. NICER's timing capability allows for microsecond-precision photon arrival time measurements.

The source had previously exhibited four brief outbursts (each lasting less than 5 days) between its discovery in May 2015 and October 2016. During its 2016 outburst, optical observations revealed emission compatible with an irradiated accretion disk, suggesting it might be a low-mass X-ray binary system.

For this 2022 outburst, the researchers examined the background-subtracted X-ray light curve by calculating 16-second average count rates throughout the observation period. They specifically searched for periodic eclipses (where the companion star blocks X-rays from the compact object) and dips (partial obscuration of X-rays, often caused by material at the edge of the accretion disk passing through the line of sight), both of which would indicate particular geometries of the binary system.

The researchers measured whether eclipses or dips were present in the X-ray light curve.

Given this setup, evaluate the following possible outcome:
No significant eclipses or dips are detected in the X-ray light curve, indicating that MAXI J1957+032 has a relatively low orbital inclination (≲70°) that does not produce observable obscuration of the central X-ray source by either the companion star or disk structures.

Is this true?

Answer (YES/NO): YES